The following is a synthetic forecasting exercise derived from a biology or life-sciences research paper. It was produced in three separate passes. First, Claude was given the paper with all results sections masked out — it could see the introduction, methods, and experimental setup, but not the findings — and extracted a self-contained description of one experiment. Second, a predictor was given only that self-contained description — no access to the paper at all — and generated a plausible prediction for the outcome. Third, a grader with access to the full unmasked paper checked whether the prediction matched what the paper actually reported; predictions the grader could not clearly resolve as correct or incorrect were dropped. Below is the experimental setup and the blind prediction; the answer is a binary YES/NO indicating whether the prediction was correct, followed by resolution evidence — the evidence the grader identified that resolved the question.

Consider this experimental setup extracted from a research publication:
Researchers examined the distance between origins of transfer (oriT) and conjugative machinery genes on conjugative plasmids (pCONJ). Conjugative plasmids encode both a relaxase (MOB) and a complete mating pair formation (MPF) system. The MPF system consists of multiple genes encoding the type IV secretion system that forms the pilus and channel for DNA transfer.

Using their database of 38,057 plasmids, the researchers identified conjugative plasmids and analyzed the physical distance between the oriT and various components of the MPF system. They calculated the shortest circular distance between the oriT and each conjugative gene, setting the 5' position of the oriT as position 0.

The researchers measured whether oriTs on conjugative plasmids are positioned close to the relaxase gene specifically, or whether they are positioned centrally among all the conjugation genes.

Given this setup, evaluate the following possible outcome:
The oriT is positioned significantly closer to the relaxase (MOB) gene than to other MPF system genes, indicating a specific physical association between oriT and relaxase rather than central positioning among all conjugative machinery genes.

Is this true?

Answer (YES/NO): YES